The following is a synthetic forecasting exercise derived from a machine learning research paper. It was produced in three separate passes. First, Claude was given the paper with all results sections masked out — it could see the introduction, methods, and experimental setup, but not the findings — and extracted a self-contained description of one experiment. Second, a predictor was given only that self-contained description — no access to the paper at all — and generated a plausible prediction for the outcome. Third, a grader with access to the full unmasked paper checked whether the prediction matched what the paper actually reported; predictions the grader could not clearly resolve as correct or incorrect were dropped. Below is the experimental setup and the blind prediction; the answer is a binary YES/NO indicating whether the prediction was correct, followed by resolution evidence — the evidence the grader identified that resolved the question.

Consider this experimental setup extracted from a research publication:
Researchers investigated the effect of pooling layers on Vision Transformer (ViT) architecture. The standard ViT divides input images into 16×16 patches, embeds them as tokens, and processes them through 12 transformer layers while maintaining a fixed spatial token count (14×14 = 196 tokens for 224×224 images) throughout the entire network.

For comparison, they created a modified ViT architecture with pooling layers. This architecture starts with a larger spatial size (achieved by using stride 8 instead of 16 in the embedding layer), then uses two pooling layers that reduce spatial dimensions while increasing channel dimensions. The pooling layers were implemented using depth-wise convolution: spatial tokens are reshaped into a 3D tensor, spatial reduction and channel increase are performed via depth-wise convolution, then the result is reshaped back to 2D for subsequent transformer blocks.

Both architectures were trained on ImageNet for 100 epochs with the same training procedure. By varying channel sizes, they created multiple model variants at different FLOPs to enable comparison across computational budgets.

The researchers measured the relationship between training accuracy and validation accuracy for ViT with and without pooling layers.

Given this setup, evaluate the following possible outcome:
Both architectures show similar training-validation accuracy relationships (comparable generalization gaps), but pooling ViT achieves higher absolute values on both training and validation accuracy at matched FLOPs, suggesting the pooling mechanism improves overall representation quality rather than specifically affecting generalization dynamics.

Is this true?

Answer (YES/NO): NO